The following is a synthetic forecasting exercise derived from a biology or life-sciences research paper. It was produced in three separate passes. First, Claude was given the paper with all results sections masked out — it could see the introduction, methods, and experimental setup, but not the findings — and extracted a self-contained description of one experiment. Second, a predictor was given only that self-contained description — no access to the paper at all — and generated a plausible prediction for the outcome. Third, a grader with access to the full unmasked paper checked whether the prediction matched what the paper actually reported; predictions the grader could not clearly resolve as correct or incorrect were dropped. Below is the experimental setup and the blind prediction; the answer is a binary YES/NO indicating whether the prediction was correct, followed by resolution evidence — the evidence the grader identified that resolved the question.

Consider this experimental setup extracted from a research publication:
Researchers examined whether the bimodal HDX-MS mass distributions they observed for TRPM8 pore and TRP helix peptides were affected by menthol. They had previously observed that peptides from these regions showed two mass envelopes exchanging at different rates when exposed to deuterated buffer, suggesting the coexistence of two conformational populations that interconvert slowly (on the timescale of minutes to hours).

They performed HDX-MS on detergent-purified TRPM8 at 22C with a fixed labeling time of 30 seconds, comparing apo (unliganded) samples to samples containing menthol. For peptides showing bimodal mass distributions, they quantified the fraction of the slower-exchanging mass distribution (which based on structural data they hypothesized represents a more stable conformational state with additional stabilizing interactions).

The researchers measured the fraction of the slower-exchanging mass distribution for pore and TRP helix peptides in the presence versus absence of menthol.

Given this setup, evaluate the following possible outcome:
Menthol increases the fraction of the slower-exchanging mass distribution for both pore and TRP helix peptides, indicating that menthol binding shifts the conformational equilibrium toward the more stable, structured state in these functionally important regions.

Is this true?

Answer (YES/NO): YES